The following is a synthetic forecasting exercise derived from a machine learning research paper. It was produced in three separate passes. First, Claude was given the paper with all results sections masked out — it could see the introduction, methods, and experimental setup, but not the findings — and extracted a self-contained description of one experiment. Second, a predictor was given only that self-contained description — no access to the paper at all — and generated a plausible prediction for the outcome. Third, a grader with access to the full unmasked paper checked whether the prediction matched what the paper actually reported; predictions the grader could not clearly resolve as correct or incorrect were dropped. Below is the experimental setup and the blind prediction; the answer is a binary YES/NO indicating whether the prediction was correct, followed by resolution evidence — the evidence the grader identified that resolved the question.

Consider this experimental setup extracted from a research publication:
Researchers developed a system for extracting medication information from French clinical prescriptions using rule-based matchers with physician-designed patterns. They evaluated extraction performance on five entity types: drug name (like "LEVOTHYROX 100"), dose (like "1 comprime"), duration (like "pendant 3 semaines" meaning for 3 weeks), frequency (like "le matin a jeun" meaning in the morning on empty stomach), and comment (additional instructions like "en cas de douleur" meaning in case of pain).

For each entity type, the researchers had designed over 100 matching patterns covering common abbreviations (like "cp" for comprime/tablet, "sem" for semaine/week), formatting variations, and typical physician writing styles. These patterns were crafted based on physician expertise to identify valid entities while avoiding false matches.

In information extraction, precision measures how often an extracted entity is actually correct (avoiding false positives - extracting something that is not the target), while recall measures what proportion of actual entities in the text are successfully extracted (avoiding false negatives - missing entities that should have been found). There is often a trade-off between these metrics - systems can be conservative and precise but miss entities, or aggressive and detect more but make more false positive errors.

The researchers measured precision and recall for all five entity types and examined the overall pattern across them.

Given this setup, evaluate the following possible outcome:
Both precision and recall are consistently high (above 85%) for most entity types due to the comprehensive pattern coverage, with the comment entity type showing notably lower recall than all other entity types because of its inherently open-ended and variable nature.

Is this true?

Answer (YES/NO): YES